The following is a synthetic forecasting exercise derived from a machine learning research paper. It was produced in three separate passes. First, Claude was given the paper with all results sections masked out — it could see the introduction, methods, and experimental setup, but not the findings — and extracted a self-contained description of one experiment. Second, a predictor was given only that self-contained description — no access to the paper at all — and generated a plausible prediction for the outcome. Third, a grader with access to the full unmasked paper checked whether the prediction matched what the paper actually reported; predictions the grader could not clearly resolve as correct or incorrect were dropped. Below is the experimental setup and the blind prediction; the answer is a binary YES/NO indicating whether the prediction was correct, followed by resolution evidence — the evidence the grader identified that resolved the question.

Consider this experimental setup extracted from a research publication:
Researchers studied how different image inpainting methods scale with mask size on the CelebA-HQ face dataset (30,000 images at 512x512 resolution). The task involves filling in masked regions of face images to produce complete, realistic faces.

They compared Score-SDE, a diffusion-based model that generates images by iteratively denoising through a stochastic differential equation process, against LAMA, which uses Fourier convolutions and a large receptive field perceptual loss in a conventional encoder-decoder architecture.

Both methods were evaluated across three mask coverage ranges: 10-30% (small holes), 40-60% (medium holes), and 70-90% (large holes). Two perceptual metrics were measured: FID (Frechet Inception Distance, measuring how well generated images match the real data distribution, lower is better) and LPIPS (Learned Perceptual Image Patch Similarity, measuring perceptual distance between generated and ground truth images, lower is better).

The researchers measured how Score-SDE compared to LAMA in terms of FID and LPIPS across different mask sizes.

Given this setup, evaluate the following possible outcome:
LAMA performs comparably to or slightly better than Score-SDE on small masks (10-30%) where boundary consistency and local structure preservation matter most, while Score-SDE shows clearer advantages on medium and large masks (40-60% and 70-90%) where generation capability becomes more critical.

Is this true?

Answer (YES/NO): NO